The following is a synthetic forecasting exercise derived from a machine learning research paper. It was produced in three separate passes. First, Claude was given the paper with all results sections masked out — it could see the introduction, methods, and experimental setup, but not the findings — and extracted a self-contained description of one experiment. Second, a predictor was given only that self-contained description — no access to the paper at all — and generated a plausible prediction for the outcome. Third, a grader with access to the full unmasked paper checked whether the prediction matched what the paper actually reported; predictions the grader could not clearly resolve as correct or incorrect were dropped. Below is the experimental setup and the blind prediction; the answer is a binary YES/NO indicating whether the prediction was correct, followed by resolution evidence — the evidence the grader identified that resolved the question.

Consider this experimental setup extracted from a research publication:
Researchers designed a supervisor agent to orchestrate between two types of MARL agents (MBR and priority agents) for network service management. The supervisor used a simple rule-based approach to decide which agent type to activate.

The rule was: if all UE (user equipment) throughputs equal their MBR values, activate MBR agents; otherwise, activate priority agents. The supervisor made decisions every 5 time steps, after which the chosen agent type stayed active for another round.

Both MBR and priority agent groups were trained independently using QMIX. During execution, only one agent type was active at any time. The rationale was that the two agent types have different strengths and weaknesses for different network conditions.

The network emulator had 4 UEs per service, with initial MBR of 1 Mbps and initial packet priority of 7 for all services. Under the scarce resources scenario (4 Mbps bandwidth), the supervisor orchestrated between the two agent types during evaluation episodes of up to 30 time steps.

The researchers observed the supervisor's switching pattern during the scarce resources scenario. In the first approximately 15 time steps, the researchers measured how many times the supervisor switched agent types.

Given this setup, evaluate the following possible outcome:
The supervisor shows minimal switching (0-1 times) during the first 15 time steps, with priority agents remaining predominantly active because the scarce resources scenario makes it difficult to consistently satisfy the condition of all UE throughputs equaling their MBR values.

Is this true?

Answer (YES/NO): YES